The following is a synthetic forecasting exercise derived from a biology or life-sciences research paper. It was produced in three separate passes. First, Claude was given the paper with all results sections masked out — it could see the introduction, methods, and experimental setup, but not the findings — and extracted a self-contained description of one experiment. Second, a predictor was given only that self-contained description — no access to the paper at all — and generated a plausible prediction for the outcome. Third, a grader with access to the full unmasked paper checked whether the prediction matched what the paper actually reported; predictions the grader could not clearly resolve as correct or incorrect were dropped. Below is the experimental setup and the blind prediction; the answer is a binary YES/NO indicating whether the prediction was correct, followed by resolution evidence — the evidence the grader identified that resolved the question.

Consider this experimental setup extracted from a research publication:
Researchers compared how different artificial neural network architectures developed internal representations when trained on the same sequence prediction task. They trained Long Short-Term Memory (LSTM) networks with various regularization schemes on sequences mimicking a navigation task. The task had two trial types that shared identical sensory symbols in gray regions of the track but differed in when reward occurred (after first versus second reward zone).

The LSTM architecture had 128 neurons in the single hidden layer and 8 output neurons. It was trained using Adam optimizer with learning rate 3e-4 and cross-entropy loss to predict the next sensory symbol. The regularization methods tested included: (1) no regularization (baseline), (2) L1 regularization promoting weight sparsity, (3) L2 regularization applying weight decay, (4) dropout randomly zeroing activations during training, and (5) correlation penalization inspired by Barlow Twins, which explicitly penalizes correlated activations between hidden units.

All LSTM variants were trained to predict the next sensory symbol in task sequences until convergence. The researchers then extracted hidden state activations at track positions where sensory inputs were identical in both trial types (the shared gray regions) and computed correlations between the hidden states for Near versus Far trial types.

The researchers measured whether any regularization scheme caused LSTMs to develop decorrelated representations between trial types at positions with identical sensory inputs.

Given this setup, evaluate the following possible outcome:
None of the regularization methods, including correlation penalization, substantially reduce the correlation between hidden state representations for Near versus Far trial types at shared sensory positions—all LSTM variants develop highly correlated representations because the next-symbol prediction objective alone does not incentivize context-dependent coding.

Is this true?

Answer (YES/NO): NO